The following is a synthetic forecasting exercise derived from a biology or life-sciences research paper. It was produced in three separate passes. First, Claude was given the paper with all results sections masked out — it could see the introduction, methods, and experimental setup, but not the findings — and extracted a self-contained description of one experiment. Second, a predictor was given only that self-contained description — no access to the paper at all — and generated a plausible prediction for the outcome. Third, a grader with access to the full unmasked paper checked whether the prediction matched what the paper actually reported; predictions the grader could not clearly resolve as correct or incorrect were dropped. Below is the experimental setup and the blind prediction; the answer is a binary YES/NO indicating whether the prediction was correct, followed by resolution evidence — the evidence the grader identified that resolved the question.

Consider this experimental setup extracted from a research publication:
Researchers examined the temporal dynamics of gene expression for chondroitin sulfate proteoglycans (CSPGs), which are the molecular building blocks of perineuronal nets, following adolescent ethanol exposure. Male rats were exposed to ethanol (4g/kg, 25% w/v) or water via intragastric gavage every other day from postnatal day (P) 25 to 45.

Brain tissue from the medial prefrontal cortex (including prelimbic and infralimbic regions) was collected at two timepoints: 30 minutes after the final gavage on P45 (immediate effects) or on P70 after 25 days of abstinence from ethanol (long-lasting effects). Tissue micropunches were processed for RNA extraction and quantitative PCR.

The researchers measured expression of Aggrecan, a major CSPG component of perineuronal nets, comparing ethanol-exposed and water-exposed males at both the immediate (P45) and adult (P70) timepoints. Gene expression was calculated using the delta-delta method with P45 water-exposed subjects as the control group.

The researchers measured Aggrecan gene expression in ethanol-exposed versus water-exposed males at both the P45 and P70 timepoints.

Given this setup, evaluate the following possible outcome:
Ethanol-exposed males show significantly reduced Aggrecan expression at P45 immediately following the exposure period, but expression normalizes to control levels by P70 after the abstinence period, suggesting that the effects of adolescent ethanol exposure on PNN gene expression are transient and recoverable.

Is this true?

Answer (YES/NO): NO